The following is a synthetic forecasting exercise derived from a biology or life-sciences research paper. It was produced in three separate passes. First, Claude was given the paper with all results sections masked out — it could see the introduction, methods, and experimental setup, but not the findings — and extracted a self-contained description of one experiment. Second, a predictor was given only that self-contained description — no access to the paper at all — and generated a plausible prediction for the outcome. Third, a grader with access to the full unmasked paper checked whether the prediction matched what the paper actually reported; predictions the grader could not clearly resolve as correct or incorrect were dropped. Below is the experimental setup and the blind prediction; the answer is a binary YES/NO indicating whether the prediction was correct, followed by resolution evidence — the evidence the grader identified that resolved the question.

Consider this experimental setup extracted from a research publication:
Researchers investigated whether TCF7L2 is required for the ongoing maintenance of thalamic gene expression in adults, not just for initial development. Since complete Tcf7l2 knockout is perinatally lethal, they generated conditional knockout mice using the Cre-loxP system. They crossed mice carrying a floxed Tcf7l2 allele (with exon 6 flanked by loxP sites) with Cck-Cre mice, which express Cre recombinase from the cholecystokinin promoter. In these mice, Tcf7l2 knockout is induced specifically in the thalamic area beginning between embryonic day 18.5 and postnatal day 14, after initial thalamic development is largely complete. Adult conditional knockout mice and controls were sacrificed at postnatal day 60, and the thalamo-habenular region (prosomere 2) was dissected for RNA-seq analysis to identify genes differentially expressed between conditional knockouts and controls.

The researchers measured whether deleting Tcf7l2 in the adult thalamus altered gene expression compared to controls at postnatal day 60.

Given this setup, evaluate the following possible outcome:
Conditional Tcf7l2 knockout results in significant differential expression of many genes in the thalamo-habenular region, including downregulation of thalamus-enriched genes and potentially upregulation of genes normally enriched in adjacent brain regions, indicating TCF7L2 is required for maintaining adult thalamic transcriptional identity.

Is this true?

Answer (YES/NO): YES